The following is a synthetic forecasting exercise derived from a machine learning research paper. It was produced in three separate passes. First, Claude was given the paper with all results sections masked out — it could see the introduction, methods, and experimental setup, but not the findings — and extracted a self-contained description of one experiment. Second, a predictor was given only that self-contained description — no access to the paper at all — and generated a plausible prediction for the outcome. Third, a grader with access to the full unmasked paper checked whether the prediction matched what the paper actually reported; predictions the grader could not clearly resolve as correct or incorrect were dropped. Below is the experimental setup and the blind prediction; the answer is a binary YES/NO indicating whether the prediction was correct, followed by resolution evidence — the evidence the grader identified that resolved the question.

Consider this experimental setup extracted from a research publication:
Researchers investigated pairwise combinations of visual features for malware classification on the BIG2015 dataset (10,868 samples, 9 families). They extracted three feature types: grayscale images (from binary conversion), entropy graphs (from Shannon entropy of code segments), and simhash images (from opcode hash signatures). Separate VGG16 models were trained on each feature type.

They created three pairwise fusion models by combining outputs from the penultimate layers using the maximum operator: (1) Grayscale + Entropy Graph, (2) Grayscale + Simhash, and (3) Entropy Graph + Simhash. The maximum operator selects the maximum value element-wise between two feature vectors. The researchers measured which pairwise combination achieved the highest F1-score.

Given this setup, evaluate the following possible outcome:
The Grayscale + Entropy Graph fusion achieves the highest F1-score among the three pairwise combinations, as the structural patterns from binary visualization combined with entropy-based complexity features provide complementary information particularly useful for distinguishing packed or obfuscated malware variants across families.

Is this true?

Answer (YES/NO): YES